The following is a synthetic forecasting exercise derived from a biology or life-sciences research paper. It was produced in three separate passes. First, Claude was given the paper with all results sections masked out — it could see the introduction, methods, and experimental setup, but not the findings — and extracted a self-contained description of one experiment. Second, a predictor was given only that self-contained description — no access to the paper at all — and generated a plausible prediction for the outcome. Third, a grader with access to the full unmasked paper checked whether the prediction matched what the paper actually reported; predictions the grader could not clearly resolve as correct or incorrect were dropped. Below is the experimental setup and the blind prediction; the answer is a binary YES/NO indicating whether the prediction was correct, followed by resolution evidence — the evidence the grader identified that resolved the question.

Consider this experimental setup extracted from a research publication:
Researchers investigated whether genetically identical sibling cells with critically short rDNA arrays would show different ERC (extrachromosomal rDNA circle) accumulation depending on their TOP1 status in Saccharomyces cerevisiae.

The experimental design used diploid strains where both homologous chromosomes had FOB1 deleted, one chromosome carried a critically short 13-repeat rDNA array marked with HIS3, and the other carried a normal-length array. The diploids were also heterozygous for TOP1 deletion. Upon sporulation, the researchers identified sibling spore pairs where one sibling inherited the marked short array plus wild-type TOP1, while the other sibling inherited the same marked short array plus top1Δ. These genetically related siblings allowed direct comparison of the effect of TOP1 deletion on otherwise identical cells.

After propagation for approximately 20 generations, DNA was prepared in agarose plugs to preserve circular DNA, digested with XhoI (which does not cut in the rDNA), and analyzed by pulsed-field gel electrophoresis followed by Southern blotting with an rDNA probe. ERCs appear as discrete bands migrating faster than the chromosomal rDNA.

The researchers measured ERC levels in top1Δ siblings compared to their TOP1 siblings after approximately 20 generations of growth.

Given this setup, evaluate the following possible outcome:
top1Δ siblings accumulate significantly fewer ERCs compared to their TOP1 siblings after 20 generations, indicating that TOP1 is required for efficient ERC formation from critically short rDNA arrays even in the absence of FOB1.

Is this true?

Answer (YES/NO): NO